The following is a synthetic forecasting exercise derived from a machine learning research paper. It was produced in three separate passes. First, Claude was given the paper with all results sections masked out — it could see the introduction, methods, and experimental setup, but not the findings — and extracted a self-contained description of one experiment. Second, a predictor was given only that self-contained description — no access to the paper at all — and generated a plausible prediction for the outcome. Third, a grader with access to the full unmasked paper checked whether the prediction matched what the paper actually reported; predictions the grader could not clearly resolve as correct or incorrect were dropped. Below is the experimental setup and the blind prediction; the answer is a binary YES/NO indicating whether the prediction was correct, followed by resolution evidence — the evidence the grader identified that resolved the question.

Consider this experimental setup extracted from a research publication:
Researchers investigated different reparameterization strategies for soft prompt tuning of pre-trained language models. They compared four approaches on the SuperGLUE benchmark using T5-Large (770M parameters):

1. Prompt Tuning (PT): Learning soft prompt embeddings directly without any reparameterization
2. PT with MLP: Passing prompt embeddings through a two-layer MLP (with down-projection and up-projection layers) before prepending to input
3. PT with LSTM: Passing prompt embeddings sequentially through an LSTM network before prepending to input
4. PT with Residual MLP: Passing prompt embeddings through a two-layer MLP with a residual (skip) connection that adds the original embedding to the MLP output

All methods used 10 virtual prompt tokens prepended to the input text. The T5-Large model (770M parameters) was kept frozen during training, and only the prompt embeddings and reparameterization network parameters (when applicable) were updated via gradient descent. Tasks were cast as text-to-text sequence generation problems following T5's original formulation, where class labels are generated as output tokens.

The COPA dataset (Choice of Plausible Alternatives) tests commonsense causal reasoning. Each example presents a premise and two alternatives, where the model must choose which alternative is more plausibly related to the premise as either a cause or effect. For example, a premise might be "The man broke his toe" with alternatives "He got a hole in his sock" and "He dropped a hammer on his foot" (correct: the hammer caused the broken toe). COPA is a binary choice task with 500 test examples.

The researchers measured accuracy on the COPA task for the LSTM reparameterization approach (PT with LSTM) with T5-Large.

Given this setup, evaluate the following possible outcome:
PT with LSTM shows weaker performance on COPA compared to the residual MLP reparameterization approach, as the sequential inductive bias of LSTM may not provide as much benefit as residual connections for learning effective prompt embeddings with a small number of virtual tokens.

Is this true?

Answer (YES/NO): YES